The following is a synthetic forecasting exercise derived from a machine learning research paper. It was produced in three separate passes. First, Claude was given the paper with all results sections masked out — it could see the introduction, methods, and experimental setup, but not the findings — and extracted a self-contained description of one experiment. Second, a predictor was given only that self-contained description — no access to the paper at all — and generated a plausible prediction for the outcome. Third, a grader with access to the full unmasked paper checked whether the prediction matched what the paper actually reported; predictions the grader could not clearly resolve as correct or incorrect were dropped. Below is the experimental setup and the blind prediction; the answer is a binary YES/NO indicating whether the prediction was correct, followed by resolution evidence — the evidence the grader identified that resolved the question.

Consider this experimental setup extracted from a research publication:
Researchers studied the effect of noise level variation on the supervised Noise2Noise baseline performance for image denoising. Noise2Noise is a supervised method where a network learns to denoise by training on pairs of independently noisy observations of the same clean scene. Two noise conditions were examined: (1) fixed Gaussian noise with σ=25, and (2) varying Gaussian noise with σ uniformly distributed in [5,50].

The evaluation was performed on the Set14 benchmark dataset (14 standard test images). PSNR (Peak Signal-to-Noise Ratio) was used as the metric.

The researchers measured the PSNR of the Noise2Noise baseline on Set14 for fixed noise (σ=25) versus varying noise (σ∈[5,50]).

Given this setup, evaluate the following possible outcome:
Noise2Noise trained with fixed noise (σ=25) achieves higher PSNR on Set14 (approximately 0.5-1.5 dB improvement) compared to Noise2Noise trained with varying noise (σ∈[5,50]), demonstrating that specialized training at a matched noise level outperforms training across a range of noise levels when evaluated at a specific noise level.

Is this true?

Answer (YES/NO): NO